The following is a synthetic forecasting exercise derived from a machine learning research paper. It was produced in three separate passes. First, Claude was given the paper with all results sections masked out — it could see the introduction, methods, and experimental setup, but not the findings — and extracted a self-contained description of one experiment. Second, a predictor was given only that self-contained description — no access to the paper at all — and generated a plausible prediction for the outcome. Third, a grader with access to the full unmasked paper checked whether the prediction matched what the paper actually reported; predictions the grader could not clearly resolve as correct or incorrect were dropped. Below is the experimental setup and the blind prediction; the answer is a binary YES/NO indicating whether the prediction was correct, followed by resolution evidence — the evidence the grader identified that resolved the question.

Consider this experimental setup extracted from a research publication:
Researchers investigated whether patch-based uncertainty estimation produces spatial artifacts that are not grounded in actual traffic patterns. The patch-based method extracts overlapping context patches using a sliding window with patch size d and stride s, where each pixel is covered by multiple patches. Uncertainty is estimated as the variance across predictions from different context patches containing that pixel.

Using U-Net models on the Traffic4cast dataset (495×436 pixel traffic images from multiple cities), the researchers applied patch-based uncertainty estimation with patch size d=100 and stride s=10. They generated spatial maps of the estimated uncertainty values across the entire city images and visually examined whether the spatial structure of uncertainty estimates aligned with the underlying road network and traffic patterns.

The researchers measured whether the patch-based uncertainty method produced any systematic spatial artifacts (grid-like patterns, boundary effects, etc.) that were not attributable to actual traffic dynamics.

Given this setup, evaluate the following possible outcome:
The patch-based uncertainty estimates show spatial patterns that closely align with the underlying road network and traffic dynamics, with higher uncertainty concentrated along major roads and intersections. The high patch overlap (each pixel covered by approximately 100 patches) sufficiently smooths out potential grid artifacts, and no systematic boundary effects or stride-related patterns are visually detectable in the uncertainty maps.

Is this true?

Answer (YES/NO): NO